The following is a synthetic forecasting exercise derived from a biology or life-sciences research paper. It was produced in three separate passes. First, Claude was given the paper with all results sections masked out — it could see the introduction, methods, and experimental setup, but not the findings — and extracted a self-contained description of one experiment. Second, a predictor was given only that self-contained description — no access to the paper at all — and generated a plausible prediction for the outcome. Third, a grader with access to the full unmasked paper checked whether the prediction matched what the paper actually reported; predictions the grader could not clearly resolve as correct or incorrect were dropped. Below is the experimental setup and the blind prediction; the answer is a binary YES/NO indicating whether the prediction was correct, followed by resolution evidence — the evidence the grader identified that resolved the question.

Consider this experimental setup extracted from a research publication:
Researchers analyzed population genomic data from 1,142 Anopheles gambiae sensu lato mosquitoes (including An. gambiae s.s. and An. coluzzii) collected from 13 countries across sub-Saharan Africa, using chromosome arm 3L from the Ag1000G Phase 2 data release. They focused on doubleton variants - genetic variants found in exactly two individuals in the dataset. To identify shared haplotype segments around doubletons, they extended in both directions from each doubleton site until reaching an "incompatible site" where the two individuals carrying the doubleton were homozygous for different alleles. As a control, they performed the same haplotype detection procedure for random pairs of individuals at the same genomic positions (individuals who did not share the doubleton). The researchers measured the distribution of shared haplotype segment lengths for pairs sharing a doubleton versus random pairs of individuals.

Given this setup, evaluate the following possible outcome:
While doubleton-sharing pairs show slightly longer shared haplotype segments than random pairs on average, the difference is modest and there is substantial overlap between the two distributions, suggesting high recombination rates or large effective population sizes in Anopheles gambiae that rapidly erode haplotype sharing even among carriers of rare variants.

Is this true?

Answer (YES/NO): NO